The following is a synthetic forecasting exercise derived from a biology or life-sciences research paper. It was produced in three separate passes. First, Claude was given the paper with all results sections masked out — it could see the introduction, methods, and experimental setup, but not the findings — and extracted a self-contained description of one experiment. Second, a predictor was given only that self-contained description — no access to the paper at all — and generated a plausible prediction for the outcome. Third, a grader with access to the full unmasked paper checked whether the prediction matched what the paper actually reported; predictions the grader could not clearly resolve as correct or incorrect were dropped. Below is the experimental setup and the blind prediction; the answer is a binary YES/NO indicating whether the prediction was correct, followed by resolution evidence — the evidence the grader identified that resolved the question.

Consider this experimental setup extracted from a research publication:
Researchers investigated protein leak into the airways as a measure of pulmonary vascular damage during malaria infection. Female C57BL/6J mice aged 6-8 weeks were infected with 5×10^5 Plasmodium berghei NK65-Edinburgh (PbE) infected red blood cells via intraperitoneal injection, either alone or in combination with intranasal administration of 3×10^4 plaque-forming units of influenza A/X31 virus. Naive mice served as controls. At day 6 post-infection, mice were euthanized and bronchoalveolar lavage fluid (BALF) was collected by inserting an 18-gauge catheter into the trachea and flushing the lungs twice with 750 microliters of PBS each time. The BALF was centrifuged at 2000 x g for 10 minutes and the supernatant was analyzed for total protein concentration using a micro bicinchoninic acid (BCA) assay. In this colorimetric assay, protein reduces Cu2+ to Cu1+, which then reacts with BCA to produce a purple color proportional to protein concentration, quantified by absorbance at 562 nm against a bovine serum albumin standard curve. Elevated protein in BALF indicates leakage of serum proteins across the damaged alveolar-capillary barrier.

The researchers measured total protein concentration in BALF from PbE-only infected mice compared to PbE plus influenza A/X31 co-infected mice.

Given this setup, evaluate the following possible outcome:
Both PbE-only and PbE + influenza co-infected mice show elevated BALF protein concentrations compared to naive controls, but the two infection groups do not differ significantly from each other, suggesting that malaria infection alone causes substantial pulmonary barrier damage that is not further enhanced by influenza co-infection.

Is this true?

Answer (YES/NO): YES